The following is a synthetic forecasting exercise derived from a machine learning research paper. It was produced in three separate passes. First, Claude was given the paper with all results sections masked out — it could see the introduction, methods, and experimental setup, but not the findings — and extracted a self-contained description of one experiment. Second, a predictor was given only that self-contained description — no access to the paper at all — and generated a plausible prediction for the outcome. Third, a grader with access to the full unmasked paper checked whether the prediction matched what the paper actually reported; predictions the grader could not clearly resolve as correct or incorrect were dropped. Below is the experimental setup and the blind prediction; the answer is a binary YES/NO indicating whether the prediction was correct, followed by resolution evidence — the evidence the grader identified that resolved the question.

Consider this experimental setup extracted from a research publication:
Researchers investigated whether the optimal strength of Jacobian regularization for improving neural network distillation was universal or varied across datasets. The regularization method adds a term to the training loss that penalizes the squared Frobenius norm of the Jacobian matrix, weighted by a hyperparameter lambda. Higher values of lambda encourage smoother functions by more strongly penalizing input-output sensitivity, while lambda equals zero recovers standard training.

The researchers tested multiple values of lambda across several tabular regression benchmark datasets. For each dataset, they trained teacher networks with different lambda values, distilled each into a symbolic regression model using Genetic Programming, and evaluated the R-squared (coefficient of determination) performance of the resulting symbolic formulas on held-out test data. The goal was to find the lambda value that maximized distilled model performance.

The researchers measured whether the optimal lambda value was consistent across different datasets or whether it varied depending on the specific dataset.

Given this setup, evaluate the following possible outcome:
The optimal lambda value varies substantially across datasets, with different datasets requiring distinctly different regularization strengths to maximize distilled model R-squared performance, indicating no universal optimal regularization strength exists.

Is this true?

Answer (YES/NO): YES